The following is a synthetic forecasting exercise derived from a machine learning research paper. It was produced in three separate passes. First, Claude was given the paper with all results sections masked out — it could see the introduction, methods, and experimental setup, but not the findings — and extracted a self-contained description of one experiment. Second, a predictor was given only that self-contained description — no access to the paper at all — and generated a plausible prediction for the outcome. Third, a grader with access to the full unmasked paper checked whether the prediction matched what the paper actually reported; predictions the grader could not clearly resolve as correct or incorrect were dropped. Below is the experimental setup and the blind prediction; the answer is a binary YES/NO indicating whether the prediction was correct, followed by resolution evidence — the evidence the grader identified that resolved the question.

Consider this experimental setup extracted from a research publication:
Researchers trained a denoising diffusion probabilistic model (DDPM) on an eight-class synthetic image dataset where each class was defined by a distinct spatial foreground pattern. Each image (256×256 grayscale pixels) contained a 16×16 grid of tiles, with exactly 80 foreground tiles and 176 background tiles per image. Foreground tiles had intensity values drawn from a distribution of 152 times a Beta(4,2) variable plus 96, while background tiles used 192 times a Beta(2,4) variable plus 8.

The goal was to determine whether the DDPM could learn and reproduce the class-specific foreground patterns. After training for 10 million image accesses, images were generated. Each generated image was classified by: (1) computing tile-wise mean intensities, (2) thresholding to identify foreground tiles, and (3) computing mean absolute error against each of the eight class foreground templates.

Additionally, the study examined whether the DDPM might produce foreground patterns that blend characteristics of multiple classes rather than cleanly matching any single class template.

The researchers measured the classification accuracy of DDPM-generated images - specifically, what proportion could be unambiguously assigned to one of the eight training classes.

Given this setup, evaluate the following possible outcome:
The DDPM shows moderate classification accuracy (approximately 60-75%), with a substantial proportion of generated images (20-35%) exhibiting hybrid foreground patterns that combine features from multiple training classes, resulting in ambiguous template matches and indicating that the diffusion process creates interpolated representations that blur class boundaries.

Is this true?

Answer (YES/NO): NO